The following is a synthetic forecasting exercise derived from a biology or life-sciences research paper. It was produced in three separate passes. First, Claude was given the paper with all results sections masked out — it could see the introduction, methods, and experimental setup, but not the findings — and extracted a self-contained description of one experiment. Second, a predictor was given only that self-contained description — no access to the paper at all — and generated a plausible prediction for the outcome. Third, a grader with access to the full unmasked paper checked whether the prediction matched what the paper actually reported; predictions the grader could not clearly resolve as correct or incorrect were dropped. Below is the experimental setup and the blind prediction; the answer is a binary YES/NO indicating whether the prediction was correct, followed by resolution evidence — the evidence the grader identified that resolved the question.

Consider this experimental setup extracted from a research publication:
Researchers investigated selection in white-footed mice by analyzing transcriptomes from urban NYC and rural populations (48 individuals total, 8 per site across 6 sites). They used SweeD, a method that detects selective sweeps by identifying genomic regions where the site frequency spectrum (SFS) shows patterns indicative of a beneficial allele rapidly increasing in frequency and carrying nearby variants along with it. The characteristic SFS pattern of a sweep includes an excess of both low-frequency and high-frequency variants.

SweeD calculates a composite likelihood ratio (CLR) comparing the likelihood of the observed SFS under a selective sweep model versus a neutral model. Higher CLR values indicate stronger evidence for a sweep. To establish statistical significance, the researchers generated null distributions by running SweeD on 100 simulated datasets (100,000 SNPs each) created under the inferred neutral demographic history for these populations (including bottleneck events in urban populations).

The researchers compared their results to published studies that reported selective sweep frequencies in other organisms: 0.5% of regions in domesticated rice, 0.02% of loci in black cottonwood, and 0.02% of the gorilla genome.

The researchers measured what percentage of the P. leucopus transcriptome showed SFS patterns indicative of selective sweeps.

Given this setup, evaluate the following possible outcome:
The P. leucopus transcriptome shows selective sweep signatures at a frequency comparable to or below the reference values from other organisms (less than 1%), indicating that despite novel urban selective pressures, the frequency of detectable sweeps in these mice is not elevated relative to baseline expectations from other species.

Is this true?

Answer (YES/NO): YES